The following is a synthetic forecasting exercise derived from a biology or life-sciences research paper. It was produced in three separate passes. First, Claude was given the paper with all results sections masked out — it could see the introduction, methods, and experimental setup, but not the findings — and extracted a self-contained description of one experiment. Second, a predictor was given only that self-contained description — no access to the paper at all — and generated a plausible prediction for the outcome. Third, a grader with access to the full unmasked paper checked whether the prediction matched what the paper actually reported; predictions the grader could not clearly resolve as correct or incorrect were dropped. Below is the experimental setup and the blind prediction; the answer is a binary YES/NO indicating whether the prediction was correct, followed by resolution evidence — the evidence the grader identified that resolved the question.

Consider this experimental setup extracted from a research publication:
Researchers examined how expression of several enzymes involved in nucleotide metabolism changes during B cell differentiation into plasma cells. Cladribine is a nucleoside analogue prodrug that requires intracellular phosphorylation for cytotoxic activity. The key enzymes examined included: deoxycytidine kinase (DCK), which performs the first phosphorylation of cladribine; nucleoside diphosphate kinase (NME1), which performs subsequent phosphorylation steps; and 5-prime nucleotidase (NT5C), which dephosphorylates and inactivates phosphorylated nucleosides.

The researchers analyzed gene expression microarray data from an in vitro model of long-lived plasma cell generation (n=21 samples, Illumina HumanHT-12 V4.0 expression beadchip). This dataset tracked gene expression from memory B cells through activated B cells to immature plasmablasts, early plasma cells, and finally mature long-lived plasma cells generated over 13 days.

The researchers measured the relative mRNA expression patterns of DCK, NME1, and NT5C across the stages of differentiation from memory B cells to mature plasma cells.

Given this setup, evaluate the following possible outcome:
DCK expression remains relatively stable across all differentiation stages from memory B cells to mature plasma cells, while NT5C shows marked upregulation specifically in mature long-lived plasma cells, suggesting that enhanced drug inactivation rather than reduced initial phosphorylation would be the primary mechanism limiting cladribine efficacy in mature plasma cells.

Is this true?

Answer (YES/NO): NO